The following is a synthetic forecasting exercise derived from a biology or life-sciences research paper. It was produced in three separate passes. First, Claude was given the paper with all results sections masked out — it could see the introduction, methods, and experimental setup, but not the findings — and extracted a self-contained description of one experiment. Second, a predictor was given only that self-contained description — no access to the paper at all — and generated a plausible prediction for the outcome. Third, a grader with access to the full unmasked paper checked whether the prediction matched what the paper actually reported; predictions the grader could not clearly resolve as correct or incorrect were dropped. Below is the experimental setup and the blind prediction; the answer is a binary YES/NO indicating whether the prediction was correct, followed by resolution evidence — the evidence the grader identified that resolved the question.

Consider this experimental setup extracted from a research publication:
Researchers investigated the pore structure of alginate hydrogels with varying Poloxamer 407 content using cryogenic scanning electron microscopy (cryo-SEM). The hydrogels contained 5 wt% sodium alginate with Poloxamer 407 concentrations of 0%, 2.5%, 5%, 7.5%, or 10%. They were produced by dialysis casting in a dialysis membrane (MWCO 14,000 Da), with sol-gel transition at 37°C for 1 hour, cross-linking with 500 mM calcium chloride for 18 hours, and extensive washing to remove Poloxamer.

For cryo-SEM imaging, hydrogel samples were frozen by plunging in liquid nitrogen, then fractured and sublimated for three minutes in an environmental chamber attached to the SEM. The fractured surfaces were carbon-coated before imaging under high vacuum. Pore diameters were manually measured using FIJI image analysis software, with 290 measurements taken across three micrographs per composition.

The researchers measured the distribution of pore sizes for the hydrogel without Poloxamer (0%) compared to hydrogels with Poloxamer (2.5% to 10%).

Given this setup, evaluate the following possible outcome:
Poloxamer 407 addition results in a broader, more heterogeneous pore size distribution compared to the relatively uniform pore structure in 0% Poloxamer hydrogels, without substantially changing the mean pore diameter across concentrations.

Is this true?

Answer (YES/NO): NO